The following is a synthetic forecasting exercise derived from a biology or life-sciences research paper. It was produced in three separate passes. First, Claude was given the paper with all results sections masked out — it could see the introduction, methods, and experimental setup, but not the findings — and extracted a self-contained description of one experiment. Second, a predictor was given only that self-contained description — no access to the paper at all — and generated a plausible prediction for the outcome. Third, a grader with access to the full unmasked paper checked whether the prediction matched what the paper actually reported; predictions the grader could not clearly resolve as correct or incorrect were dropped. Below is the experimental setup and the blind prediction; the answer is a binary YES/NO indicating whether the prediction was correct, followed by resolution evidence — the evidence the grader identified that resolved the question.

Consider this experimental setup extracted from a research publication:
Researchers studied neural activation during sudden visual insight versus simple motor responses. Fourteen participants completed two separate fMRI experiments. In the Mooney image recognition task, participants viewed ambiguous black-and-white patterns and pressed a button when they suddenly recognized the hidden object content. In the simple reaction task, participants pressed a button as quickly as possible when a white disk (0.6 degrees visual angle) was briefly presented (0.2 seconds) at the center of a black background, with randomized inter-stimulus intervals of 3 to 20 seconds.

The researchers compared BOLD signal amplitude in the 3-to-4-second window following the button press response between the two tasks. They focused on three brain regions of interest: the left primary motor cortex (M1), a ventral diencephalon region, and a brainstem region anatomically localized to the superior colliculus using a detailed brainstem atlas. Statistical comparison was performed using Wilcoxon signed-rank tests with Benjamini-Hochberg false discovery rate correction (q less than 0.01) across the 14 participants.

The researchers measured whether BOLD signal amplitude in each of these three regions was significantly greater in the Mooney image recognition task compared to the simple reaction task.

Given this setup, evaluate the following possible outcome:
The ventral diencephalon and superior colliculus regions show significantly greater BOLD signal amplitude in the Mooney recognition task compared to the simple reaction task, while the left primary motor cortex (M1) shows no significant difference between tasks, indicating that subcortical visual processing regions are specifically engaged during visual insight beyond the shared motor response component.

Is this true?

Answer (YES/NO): NO